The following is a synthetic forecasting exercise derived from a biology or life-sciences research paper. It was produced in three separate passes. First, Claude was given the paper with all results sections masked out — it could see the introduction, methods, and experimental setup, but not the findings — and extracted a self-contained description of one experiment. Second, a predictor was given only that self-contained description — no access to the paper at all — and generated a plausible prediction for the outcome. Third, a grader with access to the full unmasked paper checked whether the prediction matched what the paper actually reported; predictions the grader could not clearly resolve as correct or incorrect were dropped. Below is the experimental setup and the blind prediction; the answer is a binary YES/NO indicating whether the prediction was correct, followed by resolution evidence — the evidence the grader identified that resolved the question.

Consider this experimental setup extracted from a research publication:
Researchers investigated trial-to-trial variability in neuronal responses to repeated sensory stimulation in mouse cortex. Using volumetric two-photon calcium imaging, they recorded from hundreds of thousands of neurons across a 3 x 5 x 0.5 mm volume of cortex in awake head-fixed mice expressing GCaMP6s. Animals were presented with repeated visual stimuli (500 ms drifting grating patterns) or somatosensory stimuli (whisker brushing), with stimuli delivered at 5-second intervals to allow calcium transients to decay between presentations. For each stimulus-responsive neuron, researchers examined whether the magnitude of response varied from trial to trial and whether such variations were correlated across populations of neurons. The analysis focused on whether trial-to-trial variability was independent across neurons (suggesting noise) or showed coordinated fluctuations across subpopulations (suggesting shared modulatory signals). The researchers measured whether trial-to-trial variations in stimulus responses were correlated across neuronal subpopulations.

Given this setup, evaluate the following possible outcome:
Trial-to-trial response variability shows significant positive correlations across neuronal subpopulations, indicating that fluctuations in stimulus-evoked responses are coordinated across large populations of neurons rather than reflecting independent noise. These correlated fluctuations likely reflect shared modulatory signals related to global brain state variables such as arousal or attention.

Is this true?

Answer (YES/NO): YES